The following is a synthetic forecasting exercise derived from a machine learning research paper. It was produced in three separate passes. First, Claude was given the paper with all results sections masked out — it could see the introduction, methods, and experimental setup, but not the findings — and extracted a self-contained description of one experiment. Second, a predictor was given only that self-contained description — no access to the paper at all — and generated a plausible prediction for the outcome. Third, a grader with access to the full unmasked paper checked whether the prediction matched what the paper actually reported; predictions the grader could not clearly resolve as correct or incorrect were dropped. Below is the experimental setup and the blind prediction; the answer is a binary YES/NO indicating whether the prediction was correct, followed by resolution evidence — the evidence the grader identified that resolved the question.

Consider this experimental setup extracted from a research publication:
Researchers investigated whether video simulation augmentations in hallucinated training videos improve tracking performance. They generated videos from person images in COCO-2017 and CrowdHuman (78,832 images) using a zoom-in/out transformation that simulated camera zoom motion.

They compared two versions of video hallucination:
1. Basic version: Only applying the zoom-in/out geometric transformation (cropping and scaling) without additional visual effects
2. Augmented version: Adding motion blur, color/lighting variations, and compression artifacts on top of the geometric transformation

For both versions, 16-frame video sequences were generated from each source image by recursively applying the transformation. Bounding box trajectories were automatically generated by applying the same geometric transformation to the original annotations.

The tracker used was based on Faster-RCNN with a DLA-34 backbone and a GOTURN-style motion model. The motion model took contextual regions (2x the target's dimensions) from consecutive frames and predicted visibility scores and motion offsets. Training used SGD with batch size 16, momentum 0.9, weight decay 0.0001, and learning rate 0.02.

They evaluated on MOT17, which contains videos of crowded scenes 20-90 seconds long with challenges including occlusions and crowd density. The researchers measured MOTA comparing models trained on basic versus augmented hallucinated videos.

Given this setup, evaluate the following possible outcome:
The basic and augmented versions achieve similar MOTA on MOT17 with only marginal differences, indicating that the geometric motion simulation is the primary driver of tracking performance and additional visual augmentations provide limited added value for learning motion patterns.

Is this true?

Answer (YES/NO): NO